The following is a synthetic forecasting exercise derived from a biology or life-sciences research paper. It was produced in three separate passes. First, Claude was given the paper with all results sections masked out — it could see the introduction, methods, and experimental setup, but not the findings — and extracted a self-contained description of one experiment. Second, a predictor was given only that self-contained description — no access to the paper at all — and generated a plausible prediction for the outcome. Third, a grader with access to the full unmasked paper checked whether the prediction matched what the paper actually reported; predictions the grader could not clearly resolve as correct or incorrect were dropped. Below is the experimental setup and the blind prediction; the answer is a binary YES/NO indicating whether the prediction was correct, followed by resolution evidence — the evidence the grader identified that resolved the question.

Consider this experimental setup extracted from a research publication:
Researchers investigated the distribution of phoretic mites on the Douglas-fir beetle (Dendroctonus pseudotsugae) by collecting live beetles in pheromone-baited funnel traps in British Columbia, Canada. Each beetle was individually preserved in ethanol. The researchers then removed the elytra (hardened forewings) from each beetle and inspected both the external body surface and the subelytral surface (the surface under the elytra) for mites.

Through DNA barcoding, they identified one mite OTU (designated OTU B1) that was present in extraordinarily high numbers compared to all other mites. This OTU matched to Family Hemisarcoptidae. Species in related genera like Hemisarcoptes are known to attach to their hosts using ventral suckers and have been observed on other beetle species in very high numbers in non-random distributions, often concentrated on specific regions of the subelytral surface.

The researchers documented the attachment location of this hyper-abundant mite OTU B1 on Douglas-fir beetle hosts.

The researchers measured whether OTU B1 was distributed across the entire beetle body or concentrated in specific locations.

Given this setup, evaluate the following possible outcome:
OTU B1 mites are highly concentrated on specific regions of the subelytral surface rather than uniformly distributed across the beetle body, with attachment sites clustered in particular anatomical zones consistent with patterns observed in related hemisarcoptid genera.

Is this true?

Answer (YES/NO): YES